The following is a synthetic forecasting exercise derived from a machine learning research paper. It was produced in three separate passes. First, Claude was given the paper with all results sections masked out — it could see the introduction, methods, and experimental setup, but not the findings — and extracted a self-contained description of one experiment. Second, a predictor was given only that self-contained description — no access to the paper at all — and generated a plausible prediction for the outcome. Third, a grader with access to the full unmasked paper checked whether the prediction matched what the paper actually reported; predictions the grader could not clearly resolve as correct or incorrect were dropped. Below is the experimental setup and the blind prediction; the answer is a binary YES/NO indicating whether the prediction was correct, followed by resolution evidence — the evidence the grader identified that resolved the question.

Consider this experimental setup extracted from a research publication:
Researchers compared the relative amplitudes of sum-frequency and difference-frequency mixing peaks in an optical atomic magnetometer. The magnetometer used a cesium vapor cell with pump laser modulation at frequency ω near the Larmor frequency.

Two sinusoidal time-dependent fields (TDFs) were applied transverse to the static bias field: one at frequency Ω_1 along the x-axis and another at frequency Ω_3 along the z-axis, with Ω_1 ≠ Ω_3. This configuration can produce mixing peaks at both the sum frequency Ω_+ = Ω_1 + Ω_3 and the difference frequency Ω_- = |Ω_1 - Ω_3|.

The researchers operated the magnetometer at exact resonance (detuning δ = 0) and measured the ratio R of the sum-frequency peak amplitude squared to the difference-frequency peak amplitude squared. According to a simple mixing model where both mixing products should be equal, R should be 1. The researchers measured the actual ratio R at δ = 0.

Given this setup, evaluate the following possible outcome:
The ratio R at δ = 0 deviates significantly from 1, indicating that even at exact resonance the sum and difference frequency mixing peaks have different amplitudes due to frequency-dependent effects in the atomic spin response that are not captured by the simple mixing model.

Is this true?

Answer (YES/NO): YES